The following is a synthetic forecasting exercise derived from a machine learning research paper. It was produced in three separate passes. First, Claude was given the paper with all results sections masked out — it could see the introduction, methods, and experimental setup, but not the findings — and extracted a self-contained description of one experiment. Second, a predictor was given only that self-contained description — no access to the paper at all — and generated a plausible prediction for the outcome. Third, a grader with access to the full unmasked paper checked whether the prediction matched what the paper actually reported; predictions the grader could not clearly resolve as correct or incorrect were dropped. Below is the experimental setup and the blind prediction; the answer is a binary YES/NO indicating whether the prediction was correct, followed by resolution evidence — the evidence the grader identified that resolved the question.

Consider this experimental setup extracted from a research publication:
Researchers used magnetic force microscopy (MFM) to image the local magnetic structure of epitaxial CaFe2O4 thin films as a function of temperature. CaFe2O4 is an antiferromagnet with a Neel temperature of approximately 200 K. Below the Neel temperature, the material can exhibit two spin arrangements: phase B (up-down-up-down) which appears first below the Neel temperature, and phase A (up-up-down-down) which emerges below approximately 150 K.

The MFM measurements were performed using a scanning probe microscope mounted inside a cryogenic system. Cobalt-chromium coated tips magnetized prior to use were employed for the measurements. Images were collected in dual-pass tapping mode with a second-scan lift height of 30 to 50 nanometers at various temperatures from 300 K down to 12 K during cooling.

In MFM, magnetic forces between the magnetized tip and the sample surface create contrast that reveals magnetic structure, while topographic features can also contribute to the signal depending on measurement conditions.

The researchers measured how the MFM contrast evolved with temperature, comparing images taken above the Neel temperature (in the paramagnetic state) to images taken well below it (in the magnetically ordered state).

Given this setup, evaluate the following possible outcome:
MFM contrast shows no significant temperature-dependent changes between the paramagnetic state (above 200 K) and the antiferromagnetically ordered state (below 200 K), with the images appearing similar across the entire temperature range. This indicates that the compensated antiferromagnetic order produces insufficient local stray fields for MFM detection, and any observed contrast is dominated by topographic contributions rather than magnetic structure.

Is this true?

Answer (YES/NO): NO